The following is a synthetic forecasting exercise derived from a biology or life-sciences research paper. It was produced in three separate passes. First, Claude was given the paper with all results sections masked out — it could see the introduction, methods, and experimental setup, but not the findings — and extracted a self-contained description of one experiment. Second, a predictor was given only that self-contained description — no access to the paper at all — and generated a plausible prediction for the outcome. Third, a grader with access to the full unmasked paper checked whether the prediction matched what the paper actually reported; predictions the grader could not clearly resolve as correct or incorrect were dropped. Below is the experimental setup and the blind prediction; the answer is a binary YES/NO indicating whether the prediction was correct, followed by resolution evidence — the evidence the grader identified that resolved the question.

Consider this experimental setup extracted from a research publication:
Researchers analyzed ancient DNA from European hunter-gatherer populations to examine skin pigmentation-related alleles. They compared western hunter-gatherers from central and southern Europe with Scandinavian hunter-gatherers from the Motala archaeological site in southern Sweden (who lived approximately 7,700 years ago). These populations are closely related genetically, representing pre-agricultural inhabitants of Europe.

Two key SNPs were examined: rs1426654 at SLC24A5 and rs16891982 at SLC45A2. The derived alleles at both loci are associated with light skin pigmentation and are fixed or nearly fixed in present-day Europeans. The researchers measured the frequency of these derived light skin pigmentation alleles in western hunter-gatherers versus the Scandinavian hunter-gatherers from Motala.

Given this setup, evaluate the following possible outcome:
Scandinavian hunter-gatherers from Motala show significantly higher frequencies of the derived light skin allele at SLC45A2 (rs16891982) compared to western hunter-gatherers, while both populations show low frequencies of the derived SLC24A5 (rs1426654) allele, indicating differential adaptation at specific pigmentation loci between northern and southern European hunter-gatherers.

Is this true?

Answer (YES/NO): NO